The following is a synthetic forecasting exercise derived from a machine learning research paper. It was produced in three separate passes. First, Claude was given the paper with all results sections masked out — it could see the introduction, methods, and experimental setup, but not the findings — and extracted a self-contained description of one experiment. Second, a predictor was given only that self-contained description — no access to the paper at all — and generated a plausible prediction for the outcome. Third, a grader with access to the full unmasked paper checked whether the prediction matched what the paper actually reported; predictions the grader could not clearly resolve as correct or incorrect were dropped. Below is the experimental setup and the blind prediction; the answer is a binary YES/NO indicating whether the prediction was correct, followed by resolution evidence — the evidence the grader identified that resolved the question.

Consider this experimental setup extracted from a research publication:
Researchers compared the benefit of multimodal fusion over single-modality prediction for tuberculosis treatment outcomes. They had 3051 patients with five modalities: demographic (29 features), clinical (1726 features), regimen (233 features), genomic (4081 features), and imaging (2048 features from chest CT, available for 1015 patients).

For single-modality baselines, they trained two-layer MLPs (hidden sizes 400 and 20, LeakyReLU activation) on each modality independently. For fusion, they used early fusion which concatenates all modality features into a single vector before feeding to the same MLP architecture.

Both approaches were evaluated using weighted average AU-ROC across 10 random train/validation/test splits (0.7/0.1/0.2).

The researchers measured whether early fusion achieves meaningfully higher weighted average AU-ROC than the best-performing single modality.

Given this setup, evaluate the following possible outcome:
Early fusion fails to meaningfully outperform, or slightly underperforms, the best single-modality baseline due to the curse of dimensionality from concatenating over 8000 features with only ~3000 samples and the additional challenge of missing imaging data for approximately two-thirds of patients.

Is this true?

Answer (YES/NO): NO